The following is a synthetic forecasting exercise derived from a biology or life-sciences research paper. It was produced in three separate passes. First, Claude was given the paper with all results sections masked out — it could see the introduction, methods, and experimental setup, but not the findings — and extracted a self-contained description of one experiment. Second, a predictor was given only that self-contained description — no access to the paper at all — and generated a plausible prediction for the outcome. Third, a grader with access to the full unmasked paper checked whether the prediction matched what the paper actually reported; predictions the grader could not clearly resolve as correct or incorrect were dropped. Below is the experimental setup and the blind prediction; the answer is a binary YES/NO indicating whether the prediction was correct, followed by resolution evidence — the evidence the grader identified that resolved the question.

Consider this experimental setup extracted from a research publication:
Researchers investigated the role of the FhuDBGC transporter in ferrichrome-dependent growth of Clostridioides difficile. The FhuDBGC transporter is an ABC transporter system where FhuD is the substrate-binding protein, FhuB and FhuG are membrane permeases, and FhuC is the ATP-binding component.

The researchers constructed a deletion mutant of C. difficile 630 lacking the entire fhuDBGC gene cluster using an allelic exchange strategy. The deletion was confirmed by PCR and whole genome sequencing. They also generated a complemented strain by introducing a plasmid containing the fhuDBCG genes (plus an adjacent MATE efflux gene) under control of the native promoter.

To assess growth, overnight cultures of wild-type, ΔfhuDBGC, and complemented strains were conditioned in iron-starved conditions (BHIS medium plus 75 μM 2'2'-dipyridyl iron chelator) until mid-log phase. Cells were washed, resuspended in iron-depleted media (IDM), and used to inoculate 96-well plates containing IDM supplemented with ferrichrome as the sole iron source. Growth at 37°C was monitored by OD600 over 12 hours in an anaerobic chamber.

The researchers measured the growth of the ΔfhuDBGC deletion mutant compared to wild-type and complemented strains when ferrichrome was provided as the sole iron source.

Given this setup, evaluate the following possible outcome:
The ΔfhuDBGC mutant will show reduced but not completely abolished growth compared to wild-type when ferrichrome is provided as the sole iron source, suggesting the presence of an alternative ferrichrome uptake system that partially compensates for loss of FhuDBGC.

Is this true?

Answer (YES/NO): YES